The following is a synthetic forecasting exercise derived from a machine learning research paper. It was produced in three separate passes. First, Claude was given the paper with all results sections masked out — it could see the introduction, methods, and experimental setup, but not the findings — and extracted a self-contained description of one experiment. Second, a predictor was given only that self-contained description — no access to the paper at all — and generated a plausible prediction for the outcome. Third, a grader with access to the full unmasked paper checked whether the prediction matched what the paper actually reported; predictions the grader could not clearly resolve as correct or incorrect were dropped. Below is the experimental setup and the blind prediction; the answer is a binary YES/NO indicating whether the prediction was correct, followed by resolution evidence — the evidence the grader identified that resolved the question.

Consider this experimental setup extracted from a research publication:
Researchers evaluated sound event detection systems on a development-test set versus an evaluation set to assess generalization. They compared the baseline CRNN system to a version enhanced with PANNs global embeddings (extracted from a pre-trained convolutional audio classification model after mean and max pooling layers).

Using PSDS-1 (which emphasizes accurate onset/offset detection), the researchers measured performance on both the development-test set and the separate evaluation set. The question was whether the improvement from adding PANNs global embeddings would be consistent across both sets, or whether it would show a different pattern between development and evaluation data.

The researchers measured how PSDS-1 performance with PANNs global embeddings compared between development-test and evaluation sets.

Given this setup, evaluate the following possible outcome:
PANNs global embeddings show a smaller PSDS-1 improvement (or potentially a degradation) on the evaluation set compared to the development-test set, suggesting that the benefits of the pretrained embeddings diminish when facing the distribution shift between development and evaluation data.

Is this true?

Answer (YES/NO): YES